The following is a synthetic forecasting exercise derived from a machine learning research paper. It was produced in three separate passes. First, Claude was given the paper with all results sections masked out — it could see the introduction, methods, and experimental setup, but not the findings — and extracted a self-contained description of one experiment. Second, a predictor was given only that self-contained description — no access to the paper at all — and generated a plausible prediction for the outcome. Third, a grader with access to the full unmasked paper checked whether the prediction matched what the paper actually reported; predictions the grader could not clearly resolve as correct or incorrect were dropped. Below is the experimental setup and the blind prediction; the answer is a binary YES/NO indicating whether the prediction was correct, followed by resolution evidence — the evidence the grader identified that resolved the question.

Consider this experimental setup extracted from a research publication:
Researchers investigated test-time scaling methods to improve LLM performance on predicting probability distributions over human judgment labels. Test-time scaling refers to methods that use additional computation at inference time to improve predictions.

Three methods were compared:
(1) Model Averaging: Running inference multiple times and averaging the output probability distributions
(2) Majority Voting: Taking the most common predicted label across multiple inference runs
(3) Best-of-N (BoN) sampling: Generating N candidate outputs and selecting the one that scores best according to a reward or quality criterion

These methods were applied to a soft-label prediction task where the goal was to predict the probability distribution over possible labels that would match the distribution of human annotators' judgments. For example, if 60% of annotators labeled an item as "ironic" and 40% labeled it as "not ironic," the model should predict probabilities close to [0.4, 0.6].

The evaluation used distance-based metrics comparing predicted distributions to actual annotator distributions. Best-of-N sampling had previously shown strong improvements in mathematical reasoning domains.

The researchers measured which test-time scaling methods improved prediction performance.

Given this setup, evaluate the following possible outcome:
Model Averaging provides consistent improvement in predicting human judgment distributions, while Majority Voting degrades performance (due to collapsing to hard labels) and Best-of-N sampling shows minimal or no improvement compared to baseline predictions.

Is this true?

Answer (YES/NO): NO